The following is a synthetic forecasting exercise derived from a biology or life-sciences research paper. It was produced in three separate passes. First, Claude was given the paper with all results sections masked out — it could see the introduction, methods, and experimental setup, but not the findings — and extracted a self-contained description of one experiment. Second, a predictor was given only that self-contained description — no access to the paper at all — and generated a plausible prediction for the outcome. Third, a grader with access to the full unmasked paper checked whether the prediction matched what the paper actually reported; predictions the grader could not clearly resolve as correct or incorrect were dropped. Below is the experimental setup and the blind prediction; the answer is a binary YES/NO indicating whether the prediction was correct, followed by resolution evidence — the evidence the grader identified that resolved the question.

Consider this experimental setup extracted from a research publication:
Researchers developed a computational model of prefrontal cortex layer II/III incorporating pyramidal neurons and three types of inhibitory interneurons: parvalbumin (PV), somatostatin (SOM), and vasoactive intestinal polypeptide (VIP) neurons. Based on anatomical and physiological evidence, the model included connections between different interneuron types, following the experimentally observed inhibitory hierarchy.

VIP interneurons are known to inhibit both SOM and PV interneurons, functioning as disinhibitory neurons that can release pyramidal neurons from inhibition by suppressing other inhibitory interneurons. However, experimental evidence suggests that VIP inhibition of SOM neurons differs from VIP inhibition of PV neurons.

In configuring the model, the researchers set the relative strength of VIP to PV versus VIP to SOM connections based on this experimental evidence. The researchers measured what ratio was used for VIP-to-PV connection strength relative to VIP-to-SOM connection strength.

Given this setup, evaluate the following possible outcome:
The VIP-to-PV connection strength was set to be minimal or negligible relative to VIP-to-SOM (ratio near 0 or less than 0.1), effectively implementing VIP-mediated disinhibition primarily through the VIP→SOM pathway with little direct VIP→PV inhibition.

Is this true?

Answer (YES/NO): NO